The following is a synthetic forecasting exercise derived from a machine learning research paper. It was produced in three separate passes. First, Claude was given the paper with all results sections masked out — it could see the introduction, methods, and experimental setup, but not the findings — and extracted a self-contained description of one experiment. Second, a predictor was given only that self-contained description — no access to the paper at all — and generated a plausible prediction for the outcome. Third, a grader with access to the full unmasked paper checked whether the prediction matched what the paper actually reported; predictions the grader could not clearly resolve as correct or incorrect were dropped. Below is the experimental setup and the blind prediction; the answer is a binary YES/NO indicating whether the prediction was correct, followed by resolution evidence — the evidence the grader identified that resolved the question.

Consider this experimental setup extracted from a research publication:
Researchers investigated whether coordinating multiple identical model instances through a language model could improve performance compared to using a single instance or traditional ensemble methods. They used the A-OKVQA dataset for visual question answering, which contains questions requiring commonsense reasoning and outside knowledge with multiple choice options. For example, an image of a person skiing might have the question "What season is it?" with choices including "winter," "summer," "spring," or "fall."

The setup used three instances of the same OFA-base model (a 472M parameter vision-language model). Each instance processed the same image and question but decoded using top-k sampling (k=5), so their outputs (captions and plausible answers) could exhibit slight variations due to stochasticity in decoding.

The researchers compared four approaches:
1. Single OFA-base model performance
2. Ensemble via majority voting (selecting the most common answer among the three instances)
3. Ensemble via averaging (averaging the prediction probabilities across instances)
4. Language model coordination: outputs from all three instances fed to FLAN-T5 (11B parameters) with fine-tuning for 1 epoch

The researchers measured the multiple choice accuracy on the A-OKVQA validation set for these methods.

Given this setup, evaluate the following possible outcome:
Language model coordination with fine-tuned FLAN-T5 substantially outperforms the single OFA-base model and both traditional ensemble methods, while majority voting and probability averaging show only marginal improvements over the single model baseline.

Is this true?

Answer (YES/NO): NO